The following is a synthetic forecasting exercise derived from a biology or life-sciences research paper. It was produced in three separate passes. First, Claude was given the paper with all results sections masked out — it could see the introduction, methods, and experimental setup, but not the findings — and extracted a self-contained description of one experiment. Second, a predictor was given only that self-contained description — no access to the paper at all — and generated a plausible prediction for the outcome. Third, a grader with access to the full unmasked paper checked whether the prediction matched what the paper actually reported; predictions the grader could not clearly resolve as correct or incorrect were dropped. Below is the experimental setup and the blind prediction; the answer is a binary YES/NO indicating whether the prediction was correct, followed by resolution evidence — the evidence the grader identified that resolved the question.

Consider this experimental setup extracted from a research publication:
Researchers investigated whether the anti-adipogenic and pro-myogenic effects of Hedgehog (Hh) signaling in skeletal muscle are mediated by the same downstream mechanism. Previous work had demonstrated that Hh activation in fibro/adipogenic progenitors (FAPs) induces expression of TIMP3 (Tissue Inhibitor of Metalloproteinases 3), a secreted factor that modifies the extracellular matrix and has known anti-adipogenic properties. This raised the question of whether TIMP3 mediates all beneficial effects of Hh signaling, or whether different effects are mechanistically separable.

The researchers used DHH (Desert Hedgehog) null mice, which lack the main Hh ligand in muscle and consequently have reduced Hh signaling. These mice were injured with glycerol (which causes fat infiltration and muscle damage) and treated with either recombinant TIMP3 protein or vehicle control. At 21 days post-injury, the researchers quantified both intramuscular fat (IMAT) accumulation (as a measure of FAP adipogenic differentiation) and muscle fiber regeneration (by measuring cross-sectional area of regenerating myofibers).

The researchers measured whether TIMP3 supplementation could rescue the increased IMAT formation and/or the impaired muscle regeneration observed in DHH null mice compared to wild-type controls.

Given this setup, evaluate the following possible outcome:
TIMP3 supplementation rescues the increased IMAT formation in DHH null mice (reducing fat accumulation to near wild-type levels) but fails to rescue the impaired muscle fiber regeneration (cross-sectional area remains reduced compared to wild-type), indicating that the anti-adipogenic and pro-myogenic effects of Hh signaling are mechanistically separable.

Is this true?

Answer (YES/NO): YES